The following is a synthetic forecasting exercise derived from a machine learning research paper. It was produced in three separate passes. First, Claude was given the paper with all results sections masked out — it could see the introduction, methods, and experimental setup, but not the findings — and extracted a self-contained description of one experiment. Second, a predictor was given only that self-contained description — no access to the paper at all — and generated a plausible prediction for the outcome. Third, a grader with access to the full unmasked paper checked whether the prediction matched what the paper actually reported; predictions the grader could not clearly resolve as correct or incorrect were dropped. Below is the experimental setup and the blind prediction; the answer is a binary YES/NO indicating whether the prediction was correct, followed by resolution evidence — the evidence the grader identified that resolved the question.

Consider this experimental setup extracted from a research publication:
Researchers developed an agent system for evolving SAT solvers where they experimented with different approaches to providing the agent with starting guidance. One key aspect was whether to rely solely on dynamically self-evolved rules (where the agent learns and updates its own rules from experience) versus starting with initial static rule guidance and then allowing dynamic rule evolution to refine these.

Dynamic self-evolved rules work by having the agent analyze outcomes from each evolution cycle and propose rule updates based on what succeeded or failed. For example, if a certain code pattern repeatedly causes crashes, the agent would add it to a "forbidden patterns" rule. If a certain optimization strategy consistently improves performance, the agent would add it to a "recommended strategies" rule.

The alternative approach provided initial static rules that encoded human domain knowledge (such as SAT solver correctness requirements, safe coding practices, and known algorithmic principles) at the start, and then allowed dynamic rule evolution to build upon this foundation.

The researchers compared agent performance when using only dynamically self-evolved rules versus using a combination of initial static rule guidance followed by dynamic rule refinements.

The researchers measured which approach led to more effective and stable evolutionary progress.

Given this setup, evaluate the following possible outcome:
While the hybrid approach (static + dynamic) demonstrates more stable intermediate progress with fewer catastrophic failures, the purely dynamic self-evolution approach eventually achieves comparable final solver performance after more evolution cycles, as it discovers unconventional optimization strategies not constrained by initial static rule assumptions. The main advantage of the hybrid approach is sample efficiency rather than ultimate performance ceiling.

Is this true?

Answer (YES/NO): NO